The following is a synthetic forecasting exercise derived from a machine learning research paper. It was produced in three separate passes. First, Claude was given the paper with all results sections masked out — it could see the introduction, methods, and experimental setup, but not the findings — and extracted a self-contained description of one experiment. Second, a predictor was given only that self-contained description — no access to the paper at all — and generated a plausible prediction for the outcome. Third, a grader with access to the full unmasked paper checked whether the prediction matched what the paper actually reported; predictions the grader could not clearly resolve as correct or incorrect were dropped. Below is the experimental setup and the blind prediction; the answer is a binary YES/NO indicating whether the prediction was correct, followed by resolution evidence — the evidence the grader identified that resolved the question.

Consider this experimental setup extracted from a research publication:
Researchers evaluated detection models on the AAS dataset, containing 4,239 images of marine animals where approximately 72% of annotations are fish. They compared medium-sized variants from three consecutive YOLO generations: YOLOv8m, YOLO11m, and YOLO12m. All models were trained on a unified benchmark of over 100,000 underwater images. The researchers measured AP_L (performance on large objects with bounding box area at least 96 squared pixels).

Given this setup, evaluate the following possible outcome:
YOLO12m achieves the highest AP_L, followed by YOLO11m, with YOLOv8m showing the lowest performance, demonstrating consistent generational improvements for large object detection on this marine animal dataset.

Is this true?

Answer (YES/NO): NO